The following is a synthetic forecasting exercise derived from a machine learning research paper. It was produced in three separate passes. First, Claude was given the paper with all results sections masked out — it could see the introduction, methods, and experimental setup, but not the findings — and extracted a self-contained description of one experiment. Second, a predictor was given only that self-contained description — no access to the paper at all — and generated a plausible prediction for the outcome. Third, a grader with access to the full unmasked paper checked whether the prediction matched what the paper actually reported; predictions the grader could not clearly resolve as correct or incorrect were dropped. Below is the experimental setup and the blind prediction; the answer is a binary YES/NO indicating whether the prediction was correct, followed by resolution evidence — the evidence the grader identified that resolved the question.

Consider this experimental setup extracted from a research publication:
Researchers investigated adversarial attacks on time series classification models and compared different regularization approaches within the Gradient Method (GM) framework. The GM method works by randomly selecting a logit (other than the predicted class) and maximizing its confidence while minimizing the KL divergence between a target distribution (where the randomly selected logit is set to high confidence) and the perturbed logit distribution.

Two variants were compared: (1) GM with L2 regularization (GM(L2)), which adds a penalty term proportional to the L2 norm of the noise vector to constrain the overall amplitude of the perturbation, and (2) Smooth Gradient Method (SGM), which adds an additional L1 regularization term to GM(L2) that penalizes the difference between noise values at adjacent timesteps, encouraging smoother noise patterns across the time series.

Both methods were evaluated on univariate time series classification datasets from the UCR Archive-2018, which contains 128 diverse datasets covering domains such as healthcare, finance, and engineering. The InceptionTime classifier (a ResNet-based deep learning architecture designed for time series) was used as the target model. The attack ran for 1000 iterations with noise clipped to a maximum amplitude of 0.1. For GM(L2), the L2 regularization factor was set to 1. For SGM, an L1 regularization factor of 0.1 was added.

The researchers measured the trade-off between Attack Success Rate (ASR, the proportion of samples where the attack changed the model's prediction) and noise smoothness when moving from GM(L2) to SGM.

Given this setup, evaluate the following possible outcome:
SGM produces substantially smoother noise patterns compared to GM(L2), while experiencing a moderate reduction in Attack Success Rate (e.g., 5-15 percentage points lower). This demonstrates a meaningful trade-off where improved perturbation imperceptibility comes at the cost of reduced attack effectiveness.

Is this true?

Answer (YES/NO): YES